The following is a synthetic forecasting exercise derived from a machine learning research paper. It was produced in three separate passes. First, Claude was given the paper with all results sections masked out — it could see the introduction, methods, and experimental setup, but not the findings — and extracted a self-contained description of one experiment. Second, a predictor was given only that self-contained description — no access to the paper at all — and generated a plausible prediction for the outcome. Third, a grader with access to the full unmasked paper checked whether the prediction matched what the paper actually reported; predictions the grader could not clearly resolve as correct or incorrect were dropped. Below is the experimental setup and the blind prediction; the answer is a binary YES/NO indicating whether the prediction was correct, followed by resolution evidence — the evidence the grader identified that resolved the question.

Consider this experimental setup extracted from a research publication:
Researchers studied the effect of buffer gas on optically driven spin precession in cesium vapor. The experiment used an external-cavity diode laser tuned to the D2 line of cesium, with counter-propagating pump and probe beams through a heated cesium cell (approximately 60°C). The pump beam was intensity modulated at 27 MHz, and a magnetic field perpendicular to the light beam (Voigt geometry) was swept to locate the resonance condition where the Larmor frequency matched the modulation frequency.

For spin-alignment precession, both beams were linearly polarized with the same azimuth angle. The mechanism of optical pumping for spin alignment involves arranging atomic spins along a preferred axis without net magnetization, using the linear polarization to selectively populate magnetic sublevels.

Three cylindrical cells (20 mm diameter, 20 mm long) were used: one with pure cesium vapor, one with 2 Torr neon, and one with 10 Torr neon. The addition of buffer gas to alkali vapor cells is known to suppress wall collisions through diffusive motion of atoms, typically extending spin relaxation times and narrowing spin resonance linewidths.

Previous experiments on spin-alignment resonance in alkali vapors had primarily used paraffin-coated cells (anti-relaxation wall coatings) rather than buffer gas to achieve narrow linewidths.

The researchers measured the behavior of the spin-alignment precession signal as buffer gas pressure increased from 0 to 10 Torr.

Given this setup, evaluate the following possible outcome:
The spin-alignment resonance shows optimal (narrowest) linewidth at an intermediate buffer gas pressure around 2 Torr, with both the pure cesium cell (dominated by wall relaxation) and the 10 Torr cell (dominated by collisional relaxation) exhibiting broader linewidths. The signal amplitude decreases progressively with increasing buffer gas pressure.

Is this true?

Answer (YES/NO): NO